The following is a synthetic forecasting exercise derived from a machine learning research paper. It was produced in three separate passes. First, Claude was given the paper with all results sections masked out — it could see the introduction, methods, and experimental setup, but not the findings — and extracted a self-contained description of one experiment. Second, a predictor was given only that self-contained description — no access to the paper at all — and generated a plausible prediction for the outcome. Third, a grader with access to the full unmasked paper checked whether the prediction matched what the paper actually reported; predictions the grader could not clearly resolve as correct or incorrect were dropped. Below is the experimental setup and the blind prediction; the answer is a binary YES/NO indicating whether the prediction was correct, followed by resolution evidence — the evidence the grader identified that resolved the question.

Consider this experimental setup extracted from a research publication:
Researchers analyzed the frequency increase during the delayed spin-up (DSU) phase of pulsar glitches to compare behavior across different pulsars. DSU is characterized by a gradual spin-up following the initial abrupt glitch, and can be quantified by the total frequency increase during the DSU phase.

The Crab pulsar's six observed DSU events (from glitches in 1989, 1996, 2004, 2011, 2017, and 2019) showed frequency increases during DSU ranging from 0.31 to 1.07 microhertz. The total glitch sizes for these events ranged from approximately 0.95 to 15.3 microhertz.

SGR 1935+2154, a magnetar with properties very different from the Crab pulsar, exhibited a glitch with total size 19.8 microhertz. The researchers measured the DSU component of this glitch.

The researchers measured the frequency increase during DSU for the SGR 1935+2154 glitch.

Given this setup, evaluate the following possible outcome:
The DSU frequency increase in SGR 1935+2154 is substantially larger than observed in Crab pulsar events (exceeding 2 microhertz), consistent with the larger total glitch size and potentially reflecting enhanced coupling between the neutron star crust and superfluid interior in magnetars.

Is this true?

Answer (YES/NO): YES